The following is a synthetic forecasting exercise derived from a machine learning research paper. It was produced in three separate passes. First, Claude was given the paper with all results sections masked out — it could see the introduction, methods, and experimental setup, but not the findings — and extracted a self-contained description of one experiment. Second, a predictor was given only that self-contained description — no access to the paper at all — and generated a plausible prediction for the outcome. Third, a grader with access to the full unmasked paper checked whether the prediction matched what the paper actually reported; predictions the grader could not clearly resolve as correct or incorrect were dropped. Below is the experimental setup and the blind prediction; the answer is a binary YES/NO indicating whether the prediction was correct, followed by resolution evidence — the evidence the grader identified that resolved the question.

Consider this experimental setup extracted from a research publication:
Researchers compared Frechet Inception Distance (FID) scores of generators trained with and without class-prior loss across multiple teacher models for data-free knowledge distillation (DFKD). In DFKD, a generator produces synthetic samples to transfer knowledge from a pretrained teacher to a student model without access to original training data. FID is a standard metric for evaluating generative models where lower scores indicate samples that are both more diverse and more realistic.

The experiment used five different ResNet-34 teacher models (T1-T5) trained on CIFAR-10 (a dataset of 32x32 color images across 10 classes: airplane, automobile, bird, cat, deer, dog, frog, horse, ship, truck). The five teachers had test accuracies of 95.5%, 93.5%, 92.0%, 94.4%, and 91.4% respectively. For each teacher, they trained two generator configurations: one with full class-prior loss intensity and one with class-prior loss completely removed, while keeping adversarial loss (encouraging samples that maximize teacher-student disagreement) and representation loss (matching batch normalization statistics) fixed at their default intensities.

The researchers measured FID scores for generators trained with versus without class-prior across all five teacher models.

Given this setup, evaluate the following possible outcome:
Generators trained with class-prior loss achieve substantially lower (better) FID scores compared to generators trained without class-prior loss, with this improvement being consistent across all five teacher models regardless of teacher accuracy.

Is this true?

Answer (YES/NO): NO